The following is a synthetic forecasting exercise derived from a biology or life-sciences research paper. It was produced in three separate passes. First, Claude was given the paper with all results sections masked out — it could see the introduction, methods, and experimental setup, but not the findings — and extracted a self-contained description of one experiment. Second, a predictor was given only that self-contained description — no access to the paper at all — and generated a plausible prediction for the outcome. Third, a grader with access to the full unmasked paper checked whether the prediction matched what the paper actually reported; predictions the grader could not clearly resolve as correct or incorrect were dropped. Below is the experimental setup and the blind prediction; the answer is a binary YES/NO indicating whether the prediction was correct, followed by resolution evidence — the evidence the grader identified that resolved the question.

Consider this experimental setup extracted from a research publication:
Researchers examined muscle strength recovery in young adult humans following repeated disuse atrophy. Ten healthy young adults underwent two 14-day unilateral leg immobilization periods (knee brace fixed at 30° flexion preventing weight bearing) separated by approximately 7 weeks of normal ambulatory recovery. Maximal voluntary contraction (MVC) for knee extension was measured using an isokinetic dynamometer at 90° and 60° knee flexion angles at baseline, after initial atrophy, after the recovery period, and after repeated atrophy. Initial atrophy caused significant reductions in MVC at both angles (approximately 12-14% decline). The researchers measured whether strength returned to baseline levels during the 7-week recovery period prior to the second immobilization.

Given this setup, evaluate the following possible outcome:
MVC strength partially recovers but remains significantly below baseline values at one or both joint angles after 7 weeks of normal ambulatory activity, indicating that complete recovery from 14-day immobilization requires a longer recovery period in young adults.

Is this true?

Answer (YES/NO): NO